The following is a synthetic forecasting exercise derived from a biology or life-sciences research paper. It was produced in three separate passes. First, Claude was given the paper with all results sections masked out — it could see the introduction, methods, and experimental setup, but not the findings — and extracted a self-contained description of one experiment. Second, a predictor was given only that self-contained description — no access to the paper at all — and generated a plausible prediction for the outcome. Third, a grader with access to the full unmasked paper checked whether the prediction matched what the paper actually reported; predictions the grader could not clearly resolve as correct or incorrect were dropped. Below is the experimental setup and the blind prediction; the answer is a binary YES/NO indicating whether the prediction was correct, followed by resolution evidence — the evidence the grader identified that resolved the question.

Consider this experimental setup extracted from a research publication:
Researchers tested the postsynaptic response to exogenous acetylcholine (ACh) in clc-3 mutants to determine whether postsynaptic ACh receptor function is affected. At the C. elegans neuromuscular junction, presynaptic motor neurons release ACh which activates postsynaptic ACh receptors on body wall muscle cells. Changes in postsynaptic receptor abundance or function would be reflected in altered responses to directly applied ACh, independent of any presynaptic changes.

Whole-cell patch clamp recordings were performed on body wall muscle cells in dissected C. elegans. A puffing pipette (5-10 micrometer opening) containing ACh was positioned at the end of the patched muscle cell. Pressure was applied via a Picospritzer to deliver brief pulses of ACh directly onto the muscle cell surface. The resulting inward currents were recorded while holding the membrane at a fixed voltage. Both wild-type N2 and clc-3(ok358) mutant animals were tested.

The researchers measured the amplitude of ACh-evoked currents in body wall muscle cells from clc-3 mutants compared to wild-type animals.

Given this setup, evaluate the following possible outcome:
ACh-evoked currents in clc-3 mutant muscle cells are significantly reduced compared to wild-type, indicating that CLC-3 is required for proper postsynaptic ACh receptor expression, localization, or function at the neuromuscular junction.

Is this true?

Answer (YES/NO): NO